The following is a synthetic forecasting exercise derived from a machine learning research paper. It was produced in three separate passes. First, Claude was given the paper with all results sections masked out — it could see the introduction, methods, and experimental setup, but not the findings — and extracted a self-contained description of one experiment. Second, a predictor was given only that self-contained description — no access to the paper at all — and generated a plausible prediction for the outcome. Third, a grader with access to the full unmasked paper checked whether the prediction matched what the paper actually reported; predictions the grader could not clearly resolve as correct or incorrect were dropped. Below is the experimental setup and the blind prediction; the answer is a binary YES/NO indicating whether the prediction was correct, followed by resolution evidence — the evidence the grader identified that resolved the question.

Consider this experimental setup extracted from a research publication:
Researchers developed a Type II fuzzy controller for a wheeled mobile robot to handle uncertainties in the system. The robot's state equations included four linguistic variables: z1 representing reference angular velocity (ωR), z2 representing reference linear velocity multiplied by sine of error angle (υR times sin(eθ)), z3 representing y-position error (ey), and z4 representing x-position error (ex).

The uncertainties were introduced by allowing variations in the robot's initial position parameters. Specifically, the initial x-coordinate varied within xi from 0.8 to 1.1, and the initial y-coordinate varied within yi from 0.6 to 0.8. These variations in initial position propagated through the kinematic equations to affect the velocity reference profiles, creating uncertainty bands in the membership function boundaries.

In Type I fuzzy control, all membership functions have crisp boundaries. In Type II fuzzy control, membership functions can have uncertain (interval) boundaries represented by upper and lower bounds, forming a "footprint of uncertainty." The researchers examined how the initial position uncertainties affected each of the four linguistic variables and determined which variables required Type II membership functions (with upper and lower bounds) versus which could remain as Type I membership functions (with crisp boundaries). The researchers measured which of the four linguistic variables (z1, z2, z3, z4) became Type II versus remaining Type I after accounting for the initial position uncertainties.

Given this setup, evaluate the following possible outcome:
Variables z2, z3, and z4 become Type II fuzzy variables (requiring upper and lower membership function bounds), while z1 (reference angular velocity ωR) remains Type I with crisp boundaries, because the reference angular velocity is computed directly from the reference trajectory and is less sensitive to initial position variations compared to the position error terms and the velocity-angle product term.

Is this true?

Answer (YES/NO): NO